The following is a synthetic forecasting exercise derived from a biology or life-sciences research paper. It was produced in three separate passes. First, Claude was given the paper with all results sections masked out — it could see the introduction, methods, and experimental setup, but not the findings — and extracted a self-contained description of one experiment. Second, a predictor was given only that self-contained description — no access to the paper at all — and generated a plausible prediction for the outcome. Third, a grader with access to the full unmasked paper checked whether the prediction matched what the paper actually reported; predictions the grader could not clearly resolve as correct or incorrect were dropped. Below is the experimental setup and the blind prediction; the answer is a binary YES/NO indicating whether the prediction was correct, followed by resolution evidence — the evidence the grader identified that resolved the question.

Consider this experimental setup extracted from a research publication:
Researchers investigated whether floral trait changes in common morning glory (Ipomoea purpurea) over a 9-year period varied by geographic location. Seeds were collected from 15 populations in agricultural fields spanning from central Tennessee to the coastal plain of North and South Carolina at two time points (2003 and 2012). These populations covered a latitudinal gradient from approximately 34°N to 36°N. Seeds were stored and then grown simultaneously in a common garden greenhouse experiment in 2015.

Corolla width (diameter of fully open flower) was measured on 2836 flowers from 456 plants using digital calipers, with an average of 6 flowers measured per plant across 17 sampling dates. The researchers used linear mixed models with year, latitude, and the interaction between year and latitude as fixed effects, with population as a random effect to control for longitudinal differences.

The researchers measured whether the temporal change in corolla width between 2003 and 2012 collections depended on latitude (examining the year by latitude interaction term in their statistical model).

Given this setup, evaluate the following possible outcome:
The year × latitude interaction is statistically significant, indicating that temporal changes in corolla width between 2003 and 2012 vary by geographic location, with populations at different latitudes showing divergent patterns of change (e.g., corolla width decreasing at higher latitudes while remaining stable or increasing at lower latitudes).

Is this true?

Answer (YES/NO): NO